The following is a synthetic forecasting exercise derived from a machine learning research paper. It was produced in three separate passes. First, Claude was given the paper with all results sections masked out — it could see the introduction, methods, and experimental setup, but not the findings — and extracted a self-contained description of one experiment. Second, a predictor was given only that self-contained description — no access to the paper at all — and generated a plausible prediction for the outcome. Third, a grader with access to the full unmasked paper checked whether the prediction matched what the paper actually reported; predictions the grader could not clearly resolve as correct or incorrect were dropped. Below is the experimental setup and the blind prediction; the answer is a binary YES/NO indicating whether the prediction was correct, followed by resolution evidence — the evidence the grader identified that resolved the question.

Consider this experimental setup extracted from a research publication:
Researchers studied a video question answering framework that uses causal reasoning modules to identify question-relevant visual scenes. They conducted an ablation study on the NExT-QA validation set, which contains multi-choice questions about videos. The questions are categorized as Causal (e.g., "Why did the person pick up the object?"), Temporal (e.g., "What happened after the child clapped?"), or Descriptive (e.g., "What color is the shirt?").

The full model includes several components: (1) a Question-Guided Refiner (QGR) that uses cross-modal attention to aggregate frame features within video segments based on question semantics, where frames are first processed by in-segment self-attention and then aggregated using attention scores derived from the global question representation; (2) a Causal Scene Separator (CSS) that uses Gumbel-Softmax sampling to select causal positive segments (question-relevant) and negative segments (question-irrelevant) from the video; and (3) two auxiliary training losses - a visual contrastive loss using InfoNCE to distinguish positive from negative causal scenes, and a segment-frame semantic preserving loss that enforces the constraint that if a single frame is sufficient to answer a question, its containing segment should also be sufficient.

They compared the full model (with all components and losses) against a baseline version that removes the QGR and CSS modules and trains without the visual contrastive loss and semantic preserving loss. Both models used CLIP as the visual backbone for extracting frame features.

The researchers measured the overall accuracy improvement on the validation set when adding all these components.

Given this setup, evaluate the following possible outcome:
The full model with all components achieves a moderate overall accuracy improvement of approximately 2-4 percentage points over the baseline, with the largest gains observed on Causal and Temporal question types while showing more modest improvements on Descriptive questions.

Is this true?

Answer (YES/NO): NO